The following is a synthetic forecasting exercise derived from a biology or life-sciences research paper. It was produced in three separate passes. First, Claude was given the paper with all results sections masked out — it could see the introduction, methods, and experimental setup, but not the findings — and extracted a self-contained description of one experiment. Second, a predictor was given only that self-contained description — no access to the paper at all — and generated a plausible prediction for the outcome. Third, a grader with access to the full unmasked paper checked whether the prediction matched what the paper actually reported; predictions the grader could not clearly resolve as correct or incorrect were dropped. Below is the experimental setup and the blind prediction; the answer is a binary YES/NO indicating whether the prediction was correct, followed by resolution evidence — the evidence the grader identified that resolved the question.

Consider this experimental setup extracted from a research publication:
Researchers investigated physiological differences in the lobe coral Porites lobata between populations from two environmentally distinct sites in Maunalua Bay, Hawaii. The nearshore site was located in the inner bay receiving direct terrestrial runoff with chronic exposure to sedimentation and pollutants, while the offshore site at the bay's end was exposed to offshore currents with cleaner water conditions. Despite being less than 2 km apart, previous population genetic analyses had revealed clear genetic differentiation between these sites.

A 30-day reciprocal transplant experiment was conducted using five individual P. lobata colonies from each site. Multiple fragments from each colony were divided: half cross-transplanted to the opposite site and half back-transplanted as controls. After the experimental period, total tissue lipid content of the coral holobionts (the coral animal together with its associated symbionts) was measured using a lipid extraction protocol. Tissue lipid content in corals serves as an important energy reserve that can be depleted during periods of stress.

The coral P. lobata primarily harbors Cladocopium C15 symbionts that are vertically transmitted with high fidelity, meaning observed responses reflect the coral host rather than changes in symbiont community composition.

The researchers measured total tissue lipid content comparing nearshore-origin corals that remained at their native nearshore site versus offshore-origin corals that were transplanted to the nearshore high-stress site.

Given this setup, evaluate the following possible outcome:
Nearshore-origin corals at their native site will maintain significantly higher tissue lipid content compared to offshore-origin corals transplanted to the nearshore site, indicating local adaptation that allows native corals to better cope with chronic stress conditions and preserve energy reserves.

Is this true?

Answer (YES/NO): NO